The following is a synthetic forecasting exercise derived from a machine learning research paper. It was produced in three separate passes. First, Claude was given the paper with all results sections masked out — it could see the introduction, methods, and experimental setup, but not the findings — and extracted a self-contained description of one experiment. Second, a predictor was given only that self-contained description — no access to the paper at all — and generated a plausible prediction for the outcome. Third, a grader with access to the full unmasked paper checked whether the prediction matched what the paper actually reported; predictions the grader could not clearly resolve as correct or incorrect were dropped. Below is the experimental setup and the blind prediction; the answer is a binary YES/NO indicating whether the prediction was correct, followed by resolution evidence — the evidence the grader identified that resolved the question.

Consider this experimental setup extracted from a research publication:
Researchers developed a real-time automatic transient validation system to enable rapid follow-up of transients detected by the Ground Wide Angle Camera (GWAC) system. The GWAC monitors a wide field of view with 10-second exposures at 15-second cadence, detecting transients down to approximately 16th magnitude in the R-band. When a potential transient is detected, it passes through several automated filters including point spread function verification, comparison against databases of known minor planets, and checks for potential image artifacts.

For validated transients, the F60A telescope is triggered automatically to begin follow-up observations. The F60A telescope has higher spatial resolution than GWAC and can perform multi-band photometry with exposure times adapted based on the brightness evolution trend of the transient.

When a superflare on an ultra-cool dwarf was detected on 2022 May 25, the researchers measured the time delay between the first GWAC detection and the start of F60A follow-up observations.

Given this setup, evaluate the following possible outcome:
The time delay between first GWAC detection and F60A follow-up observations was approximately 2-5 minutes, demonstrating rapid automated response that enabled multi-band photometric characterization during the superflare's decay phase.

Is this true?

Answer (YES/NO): NO